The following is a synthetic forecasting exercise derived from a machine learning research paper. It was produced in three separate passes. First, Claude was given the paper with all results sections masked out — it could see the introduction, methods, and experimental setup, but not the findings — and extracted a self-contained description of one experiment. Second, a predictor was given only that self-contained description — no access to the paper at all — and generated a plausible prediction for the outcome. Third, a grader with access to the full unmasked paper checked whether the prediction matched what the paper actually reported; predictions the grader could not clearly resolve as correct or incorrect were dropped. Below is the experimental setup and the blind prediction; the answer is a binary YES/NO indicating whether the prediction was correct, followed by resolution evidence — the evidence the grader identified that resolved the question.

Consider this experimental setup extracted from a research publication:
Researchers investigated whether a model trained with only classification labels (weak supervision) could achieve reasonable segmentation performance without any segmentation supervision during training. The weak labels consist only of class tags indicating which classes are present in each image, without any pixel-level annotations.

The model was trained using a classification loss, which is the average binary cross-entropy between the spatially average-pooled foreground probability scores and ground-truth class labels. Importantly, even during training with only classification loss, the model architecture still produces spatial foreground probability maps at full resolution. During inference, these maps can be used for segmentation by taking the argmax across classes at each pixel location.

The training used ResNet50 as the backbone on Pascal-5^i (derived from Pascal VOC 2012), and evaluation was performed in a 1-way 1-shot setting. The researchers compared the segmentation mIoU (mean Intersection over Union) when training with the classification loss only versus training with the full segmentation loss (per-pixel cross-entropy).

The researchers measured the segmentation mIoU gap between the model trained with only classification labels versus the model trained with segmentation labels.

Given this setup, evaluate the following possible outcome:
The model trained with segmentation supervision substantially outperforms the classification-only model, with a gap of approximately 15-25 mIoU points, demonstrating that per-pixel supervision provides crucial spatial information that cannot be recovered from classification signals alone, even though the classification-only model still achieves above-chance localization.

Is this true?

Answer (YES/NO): NO